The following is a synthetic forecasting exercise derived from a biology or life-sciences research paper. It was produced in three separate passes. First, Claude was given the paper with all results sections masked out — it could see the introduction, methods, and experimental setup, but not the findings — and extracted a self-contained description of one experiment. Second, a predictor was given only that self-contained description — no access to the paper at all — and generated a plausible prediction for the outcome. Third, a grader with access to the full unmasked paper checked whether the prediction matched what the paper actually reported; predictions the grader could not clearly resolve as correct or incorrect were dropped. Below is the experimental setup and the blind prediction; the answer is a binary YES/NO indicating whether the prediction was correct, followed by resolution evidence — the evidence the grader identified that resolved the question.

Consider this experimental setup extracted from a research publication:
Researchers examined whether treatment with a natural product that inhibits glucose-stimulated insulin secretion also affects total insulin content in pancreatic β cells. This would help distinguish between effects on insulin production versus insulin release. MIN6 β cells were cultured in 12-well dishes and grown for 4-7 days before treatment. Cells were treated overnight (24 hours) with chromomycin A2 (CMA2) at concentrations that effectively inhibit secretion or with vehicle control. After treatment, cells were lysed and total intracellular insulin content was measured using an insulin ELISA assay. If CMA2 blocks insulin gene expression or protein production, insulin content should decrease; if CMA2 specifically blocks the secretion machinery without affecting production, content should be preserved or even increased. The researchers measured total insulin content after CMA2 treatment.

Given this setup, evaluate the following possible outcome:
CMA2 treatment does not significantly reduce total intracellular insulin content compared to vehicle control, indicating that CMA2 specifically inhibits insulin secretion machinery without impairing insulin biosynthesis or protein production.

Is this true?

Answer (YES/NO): YES